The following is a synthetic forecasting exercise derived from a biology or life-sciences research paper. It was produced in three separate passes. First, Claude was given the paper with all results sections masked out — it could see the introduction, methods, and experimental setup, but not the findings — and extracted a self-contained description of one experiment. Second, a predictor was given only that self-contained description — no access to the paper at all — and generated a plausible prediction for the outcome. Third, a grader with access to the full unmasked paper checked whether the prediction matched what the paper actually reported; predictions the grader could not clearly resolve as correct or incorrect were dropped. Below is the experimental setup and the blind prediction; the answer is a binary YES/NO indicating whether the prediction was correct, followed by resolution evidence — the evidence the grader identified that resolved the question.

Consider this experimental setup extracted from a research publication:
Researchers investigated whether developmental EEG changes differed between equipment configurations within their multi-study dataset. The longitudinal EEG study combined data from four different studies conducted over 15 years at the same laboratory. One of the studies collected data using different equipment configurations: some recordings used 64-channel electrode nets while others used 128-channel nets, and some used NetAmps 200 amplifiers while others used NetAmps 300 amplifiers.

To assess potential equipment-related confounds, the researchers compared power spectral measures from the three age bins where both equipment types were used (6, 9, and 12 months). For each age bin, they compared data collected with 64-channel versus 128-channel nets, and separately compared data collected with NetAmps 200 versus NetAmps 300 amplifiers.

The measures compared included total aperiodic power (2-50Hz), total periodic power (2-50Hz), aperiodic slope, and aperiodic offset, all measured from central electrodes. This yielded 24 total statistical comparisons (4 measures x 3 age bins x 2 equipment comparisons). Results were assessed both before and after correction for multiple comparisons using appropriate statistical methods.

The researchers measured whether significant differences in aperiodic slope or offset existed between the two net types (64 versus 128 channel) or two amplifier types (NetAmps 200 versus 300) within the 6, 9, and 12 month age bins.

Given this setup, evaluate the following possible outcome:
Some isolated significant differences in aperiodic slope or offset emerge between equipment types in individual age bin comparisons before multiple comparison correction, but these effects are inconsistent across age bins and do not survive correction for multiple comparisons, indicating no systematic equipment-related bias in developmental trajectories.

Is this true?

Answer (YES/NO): YES